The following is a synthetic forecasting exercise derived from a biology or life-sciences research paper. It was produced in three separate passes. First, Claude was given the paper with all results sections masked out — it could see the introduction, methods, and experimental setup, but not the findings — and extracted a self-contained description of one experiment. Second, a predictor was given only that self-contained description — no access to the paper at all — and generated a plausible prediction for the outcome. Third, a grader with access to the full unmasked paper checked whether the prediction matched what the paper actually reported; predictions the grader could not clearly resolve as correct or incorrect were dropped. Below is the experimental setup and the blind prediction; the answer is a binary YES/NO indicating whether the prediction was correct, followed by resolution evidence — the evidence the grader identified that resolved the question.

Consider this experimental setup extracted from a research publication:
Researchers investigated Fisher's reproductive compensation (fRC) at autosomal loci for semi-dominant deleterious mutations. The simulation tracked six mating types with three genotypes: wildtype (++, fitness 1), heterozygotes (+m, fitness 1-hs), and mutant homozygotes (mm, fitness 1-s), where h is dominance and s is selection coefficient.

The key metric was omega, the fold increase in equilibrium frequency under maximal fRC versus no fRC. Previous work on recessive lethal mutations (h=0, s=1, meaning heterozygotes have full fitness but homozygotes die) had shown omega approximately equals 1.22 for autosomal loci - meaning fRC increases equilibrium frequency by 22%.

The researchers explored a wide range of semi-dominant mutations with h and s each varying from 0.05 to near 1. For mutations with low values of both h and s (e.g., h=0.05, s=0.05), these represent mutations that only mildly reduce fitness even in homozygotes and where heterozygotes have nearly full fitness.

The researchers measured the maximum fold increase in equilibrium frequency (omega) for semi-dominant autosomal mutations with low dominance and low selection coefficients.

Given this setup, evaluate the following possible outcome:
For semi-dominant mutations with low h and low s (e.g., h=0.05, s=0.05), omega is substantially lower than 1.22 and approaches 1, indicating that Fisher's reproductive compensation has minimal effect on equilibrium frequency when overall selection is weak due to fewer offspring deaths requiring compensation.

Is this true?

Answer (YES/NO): NO